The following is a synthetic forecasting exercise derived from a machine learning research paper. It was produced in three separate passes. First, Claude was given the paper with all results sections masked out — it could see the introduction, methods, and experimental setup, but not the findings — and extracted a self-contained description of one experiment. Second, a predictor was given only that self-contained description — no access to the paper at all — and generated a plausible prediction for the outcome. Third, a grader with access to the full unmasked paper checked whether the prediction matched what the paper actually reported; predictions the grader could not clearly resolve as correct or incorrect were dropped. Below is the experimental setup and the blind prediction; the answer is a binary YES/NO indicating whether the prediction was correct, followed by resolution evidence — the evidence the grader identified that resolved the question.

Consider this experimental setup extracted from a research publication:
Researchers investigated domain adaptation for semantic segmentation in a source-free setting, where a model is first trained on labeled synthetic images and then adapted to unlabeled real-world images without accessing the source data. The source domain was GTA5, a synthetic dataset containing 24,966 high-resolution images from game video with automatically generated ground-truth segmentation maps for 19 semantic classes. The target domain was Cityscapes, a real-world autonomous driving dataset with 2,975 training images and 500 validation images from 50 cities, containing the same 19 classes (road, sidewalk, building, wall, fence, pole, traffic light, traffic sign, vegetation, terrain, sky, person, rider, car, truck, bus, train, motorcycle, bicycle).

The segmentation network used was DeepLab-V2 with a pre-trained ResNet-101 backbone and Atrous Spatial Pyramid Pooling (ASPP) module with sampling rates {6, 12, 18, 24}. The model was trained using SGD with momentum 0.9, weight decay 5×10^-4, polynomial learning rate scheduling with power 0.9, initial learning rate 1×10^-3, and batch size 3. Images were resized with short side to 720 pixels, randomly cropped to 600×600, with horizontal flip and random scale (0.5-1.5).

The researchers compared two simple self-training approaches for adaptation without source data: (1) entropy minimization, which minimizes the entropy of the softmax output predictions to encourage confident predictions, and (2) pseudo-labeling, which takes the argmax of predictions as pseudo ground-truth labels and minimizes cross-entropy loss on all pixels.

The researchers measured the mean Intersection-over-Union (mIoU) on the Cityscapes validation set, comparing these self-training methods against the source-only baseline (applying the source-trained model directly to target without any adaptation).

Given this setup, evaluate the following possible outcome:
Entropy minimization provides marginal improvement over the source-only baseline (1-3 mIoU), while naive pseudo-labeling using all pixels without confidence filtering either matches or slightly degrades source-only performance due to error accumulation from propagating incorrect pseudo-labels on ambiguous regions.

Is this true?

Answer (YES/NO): NO